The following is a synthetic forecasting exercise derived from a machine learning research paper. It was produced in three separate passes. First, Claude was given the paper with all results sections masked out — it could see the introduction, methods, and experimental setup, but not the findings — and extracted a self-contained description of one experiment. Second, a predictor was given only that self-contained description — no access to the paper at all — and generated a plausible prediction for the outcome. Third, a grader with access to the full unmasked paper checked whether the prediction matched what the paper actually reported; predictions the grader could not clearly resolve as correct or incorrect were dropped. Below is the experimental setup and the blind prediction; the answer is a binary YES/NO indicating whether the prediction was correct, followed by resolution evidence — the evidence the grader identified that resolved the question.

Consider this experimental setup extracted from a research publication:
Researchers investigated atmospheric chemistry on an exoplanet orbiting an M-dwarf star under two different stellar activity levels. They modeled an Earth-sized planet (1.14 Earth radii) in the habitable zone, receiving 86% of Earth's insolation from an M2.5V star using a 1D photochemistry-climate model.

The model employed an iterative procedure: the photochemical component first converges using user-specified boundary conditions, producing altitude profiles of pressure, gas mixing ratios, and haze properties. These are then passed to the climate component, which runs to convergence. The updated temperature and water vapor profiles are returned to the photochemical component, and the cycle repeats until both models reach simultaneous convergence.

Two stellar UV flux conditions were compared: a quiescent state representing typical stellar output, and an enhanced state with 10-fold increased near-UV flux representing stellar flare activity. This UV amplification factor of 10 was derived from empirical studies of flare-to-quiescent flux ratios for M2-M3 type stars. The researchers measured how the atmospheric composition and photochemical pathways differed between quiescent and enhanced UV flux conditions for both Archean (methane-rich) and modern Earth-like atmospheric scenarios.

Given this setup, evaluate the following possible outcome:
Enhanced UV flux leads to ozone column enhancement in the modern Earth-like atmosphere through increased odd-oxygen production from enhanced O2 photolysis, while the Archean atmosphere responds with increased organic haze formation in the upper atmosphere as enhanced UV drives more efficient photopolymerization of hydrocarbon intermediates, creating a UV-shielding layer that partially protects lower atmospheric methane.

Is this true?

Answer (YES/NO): NO